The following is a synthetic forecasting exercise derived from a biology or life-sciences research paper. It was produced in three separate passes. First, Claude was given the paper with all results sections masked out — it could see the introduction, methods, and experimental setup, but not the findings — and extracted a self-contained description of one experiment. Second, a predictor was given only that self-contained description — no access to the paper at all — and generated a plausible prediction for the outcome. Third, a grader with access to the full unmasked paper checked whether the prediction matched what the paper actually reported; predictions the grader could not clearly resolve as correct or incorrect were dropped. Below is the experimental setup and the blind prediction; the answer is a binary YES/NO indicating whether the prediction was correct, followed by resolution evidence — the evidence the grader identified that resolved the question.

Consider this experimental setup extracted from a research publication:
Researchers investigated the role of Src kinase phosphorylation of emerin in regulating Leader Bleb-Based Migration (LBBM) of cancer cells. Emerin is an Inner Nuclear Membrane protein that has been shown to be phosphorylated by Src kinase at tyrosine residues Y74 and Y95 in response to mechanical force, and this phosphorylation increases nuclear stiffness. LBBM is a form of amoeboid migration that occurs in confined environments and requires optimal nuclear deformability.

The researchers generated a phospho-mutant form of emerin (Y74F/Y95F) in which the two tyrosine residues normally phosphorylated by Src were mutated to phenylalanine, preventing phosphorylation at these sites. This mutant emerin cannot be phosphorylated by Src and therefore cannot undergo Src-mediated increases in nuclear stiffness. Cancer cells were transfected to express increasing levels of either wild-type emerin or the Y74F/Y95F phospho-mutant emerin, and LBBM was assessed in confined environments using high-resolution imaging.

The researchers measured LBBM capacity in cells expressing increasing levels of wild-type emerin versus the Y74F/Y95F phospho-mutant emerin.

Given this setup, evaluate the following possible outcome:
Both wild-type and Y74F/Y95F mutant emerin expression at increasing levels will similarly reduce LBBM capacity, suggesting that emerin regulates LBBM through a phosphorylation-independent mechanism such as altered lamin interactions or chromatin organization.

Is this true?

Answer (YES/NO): NO